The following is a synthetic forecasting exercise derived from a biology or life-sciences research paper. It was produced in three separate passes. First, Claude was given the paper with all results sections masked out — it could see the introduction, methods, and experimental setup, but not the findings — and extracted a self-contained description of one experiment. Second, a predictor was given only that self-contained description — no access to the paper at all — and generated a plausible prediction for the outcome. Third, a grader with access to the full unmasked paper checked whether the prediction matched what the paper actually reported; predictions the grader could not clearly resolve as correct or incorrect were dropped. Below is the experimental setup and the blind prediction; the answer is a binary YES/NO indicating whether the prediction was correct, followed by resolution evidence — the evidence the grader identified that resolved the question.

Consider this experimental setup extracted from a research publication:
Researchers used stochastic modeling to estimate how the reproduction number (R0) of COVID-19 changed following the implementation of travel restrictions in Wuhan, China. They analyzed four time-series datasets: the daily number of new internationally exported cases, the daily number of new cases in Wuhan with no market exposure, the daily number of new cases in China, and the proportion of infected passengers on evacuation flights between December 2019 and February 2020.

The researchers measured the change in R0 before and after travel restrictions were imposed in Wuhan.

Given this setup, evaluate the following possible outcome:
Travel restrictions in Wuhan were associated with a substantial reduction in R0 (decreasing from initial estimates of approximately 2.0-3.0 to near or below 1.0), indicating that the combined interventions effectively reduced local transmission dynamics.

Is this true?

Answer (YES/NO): YES